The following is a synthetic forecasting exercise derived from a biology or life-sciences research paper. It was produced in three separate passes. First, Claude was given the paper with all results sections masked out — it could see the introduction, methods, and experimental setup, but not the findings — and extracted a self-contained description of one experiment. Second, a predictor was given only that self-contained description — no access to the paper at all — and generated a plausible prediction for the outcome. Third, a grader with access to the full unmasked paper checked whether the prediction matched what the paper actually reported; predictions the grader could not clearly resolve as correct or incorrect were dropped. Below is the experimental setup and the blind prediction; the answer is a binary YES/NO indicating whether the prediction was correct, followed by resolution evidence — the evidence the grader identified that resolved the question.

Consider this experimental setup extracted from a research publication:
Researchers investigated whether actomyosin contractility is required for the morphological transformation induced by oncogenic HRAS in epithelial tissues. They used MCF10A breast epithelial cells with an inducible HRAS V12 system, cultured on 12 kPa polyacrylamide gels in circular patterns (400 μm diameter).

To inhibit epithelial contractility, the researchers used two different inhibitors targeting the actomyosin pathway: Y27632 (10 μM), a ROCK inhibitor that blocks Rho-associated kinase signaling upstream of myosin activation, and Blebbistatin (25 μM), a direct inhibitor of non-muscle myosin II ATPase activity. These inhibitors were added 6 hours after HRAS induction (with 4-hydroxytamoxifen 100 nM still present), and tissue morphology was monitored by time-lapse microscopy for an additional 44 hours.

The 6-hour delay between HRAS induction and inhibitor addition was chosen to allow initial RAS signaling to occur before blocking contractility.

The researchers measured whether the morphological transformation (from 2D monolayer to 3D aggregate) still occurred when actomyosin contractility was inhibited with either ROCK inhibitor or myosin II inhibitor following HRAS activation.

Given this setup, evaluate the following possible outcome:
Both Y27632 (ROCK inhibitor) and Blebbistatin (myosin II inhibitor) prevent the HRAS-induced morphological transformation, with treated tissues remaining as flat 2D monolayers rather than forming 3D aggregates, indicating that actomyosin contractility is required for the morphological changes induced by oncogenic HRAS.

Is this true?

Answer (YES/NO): YES